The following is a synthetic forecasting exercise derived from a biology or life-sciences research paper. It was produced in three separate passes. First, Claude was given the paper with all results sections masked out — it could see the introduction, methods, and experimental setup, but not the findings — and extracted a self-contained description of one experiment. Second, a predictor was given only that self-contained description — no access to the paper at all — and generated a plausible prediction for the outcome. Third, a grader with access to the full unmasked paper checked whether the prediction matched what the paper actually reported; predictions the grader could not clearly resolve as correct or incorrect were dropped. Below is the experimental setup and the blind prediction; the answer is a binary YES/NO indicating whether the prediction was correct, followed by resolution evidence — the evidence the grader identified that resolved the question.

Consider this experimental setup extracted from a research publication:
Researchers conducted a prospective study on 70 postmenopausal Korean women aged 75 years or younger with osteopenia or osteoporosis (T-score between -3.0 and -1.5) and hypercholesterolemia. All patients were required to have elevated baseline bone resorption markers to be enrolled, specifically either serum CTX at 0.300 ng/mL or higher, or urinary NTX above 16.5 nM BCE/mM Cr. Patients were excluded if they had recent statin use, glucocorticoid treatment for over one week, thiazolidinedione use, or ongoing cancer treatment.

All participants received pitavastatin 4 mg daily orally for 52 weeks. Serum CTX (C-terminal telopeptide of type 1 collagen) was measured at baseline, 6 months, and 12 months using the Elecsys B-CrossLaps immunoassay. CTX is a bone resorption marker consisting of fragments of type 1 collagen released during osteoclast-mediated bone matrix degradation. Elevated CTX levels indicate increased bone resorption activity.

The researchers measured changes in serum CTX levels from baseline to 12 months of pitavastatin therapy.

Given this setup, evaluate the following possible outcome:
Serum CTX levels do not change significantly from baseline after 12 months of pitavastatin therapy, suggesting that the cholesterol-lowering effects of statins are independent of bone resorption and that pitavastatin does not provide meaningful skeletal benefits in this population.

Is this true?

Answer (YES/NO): NO